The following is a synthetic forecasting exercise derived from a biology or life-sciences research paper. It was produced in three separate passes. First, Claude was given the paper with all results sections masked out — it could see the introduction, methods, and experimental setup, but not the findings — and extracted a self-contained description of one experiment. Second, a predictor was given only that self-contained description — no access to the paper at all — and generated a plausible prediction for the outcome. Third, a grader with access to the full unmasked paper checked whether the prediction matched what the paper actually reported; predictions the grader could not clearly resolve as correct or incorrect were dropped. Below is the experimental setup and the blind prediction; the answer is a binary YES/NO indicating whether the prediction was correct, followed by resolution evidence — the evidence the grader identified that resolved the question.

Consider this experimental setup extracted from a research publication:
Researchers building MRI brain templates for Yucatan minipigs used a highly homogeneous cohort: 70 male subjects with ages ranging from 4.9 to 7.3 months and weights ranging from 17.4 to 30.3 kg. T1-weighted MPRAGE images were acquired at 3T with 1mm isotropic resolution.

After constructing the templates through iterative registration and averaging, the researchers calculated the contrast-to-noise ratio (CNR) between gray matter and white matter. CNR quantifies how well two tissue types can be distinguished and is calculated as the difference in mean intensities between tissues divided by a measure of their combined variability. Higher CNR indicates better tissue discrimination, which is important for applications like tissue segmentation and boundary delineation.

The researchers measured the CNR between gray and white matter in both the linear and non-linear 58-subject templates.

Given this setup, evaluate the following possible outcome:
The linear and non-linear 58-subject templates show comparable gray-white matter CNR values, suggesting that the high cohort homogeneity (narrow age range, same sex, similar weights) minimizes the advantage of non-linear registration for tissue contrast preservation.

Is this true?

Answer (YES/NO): YES